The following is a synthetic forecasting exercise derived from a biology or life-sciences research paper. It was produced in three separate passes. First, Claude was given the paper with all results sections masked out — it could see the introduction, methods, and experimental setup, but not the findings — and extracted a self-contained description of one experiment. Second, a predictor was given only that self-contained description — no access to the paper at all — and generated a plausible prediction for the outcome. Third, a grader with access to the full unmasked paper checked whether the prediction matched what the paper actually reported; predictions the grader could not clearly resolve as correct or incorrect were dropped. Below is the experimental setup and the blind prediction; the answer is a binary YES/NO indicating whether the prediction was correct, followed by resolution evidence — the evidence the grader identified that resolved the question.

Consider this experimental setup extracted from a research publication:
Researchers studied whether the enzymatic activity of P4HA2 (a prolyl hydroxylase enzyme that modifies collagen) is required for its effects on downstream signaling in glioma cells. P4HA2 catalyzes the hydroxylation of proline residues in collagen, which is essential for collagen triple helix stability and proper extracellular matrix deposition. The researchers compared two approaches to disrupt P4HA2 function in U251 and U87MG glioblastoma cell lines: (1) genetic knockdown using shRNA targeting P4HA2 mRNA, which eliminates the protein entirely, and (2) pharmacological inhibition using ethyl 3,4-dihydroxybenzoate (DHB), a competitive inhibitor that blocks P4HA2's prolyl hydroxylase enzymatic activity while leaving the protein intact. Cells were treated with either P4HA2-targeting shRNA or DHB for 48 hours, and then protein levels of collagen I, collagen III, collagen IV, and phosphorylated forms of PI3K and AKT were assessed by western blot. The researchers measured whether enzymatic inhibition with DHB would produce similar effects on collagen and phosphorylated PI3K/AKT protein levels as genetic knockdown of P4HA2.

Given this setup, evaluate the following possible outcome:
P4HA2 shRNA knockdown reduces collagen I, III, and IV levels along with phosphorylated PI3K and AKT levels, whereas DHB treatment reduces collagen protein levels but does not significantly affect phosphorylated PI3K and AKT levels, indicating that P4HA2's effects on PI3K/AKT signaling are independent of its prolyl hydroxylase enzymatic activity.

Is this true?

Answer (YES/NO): NO